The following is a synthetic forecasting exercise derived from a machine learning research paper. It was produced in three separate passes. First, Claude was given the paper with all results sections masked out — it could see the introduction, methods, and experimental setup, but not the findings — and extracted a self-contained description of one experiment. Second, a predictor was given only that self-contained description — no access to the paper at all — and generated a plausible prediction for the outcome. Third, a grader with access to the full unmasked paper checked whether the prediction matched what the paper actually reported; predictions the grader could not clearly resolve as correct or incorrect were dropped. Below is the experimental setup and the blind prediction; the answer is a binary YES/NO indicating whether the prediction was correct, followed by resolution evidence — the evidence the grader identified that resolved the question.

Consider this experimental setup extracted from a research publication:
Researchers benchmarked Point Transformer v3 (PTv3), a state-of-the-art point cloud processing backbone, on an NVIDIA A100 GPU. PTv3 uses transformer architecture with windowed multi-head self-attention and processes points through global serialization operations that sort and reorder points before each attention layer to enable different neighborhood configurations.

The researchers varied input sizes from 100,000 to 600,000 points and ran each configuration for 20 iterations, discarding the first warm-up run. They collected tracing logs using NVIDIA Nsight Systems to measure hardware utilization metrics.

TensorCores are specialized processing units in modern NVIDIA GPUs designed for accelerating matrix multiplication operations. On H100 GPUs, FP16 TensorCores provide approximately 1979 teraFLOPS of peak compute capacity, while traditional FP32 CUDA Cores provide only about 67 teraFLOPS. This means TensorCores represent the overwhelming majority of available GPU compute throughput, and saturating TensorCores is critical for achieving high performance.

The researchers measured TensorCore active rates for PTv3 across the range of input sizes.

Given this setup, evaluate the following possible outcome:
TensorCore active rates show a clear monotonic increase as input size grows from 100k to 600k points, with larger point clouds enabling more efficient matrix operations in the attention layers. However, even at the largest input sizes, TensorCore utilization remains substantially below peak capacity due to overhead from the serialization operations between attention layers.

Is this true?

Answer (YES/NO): NO